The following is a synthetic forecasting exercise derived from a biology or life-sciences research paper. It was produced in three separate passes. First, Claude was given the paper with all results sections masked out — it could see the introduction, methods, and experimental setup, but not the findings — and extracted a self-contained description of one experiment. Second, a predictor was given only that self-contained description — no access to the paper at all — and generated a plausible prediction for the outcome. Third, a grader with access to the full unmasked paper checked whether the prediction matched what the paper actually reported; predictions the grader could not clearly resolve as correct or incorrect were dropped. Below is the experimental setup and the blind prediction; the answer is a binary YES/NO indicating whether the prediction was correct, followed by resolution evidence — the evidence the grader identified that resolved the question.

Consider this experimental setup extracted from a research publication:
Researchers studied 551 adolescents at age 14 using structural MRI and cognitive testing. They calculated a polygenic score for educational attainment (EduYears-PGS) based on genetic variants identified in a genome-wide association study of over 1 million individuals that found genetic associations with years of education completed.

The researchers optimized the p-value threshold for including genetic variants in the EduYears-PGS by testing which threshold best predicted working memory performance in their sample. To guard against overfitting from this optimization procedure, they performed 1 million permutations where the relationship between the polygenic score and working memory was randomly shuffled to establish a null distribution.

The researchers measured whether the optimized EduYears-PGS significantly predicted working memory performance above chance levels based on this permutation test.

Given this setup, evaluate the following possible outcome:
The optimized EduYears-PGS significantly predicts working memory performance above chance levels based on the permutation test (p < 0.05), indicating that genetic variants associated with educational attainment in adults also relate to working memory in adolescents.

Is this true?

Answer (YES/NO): YES